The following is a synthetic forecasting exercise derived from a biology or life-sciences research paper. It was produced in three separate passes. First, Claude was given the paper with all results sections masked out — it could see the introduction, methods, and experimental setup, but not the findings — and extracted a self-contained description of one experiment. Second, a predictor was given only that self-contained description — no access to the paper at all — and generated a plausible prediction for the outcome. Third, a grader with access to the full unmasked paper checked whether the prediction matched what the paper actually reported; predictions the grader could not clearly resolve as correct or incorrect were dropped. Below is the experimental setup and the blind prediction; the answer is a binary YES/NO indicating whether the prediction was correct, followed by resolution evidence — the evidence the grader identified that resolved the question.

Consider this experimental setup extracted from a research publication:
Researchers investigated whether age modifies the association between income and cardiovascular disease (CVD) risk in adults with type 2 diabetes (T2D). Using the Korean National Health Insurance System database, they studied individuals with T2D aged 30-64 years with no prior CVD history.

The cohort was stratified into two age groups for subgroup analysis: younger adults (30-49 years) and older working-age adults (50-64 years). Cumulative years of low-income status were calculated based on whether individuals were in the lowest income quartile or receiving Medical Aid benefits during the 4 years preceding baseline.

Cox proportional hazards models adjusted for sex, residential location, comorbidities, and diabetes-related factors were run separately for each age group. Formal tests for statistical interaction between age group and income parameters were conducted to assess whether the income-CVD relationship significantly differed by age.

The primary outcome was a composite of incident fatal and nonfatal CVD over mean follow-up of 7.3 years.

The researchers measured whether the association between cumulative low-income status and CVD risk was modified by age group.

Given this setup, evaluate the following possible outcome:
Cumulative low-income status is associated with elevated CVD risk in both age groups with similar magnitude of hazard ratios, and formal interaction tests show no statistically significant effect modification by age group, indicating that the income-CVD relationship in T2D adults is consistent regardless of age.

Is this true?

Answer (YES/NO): NO